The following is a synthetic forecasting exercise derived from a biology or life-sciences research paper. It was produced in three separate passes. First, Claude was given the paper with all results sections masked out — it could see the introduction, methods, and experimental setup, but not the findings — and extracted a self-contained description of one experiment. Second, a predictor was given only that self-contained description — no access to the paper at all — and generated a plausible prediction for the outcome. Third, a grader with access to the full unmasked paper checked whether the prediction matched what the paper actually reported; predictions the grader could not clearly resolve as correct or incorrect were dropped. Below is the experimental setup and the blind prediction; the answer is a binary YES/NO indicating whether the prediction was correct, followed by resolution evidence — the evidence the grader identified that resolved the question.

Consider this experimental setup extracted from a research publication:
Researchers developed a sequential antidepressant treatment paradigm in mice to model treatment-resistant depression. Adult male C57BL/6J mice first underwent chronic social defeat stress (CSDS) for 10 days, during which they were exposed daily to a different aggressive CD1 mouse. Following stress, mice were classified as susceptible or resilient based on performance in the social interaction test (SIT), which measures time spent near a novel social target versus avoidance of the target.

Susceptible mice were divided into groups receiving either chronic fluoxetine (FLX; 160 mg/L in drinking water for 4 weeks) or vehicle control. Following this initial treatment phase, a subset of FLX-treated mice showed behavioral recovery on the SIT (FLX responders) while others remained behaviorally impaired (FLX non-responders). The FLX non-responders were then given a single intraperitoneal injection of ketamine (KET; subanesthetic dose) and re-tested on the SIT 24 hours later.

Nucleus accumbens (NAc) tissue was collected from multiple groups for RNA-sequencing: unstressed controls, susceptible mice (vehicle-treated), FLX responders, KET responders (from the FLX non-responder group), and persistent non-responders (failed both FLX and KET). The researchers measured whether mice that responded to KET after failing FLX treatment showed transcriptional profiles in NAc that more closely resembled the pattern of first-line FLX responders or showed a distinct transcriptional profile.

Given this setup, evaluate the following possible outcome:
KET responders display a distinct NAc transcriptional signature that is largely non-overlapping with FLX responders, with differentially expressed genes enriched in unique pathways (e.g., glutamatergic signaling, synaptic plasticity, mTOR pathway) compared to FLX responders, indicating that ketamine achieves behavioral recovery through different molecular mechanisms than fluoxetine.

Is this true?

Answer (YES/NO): NO